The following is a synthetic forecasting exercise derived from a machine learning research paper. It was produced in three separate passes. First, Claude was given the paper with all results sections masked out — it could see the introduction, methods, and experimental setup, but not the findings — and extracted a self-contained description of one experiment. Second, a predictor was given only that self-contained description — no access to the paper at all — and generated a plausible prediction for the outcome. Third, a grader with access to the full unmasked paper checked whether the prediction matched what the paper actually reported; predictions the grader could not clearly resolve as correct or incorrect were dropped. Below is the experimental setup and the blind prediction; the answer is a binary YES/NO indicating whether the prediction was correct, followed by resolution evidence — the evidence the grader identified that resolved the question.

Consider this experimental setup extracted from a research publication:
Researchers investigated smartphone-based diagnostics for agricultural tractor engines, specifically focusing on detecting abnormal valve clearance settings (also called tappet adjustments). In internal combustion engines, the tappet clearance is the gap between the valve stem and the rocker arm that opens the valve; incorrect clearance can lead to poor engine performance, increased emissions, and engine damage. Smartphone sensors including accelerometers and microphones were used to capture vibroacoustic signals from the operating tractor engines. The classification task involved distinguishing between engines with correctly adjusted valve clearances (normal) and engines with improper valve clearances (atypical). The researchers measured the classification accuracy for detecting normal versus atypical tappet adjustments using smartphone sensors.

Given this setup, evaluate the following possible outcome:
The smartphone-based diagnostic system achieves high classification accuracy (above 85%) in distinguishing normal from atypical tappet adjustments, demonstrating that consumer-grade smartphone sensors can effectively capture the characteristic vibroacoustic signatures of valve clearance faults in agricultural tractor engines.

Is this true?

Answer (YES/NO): YES